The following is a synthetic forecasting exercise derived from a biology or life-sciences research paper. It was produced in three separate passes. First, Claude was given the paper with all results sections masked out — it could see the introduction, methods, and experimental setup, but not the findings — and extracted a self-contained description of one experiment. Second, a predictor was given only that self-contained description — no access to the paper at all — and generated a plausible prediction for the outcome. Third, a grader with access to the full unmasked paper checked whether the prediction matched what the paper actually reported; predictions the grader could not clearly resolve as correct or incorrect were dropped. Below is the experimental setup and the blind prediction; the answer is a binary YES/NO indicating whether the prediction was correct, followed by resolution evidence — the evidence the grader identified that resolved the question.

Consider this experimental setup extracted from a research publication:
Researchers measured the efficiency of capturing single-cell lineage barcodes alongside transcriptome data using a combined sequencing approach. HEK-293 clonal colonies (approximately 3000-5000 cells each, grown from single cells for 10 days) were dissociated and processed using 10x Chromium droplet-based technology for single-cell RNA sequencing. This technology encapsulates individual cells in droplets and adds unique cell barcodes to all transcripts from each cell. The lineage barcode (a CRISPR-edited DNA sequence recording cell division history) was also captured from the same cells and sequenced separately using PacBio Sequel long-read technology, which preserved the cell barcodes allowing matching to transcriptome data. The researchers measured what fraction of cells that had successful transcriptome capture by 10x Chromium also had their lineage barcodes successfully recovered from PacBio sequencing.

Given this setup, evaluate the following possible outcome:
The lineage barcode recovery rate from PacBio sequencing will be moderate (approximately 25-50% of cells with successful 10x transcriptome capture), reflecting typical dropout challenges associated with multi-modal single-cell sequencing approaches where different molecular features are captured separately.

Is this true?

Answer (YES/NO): NO